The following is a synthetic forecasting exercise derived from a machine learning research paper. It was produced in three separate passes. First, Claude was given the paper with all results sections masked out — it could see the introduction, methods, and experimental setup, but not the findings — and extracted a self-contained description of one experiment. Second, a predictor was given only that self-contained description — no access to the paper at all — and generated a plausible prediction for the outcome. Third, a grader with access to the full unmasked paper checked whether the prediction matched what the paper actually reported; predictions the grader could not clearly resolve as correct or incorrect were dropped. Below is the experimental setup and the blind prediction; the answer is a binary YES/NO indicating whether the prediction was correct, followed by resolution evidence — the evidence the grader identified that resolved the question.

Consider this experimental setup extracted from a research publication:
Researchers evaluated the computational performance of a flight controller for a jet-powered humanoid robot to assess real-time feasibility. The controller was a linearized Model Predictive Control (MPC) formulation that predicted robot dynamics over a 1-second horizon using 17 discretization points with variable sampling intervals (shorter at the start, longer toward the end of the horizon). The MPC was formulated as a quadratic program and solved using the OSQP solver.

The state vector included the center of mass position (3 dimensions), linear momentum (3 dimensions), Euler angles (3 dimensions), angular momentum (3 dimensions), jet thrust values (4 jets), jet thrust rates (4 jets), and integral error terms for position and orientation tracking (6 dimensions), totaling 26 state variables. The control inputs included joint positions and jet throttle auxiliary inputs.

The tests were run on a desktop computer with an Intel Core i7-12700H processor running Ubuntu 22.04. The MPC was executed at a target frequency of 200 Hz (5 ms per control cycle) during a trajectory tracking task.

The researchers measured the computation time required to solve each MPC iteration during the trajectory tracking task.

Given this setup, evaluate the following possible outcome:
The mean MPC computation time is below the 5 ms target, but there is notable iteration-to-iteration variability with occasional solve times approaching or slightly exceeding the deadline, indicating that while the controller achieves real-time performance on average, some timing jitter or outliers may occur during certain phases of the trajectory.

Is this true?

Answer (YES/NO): NO